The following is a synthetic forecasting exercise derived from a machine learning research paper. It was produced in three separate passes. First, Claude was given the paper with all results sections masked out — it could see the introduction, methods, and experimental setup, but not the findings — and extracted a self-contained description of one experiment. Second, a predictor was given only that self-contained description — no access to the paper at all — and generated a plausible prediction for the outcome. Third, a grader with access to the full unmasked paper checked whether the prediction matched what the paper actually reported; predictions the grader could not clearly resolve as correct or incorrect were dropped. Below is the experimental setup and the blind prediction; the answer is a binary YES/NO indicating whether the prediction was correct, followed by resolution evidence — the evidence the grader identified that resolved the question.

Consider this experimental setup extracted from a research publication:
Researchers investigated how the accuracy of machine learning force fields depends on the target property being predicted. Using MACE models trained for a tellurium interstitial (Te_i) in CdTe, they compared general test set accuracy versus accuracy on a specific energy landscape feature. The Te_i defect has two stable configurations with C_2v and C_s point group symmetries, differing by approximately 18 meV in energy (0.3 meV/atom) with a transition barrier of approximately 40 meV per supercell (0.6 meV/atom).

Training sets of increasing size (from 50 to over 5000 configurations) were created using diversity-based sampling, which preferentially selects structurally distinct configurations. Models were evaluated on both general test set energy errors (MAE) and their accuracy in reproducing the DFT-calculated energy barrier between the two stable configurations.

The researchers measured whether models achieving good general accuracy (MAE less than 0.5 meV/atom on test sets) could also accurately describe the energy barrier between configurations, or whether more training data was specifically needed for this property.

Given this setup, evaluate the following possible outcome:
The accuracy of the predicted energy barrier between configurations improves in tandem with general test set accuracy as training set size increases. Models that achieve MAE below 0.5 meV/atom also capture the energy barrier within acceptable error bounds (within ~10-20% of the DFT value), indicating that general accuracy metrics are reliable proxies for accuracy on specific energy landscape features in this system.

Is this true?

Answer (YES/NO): NO